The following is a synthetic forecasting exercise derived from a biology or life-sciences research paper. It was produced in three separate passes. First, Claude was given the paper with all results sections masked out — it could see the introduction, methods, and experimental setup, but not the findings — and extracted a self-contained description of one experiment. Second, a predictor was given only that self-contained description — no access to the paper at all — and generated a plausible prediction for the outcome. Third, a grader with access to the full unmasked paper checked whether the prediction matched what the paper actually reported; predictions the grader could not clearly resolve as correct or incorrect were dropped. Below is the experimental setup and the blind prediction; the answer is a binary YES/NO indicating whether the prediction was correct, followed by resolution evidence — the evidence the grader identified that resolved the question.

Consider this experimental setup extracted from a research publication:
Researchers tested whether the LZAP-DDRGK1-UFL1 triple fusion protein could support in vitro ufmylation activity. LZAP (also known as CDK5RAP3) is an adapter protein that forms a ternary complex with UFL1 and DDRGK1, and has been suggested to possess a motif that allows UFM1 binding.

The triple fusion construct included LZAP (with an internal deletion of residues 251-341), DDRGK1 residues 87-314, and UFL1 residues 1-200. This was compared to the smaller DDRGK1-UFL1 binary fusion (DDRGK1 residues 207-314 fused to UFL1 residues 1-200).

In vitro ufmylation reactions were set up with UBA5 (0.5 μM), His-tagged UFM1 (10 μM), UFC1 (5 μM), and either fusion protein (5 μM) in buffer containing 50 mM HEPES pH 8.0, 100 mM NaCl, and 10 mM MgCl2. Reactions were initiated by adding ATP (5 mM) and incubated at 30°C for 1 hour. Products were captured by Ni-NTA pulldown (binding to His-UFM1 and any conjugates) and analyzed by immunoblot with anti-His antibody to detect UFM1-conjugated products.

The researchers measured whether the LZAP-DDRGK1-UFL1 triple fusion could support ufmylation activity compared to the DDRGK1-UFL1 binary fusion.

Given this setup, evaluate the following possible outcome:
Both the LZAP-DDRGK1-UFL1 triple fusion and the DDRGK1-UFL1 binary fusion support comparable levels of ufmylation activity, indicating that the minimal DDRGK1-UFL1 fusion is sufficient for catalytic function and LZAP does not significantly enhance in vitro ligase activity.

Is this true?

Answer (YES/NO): YES